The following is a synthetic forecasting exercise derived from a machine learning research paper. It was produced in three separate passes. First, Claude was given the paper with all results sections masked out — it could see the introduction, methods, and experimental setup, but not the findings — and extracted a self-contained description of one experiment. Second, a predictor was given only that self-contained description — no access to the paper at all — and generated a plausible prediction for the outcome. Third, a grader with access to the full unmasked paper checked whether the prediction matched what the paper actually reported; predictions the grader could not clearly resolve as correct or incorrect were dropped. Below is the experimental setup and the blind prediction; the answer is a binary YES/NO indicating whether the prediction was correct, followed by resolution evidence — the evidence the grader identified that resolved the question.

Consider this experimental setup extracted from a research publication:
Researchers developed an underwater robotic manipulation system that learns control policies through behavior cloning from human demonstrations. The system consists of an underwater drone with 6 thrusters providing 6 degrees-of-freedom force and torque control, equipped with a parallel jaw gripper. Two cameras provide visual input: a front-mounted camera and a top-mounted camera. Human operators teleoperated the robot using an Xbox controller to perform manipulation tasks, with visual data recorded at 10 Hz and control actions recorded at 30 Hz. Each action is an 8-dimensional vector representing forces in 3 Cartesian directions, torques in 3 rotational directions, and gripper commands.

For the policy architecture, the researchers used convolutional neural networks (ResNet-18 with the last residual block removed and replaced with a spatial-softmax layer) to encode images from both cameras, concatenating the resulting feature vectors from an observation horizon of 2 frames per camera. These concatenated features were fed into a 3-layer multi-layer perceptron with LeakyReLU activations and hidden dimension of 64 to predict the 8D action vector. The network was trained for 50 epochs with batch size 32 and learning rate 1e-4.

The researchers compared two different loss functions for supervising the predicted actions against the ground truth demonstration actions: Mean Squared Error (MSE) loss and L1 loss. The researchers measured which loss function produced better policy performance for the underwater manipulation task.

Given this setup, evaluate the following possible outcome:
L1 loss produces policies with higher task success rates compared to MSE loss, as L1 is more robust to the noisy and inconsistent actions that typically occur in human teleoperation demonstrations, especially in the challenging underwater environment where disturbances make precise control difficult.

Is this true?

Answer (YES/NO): NO